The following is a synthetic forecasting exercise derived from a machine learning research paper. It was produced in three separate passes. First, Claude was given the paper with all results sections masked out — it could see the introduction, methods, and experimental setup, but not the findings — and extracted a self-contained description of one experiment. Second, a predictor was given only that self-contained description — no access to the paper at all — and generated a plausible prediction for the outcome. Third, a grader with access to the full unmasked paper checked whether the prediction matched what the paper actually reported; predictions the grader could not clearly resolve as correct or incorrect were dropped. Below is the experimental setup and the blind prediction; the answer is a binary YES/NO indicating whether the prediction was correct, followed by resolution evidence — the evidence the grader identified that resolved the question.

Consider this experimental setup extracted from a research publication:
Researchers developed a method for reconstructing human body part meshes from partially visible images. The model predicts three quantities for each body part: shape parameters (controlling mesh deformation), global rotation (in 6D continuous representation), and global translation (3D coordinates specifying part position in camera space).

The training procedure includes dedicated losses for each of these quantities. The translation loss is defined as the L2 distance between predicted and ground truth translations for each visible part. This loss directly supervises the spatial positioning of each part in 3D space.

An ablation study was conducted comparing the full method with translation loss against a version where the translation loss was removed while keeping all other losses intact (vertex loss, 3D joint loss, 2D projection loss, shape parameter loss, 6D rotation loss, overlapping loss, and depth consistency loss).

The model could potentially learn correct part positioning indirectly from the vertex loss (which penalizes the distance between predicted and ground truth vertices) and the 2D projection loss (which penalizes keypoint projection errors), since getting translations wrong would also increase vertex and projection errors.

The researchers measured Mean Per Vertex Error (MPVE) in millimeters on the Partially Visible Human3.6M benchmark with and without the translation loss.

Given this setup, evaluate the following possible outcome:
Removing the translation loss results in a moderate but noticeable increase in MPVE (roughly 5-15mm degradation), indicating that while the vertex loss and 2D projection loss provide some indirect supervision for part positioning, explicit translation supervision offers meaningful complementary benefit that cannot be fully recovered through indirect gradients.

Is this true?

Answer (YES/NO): YES